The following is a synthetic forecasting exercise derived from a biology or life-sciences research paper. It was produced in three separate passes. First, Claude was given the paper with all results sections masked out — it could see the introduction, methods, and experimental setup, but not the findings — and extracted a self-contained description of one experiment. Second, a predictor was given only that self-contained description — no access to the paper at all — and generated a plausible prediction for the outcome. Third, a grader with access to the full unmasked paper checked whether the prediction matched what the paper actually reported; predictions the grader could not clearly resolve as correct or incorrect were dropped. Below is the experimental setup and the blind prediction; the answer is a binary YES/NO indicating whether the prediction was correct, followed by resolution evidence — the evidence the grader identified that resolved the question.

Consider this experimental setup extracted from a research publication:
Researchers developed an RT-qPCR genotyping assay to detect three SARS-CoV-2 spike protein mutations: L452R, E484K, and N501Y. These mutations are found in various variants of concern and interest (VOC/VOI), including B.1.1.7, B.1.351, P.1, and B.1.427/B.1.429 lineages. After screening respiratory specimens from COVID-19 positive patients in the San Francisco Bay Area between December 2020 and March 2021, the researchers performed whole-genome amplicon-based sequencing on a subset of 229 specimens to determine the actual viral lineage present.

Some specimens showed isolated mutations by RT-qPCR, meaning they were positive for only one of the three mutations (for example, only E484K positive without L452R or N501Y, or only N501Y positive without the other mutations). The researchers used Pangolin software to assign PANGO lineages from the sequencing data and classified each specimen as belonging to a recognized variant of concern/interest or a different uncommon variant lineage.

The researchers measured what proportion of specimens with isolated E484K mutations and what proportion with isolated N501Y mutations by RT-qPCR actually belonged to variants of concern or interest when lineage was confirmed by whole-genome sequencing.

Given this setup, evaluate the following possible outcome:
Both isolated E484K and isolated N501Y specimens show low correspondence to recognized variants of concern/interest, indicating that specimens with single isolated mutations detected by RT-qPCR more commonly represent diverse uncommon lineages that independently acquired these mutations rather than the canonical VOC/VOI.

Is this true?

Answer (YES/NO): NO